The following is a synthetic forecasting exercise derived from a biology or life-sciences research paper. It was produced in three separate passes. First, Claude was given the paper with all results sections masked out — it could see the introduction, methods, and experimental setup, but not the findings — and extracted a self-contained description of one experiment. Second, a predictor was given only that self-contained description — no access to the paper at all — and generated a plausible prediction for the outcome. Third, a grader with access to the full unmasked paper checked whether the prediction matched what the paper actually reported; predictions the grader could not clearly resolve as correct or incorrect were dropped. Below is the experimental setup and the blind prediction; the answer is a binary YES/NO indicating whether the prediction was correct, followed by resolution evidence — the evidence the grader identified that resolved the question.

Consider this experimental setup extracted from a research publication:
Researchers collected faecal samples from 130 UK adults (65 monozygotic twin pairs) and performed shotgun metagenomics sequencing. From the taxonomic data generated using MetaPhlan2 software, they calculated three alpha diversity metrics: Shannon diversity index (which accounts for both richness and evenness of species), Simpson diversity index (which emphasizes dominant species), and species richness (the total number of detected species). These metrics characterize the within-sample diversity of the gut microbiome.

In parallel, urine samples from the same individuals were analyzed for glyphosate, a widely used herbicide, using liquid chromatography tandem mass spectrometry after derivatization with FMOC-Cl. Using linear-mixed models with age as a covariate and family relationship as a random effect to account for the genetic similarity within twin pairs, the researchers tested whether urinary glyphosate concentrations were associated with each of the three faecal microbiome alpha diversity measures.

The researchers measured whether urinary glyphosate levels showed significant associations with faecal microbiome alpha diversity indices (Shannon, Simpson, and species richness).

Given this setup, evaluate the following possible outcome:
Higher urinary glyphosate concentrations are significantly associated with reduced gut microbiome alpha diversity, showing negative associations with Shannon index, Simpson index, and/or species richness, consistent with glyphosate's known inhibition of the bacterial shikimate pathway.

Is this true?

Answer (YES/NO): NO